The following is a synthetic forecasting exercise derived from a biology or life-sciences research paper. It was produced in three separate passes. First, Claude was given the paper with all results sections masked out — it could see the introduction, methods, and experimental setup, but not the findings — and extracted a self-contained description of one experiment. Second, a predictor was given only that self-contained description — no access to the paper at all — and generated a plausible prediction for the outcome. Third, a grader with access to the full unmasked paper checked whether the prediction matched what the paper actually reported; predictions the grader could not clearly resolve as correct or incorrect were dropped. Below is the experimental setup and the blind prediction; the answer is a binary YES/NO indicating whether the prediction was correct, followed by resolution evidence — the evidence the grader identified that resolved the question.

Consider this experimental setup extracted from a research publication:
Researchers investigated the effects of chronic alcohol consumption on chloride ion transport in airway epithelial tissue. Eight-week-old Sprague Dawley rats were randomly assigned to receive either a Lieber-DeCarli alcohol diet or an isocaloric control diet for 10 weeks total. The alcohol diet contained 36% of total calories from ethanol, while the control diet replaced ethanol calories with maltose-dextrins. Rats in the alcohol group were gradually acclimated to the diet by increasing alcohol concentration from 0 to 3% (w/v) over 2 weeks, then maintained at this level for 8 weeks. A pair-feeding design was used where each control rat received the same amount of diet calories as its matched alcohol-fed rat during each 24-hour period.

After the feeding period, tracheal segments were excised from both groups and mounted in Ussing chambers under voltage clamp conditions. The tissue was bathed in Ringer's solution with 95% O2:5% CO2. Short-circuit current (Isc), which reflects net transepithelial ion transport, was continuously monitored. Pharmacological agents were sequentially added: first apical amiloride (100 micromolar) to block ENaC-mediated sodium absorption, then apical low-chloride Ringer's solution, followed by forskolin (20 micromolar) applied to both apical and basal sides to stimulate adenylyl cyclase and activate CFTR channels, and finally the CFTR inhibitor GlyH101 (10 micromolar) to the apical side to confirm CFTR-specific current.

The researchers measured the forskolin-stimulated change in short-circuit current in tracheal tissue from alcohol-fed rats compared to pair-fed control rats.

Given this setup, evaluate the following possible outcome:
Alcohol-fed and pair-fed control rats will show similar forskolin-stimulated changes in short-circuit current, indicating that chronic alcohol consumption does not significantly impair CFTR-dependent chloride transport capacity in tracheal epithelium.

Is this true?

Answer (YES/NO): NO